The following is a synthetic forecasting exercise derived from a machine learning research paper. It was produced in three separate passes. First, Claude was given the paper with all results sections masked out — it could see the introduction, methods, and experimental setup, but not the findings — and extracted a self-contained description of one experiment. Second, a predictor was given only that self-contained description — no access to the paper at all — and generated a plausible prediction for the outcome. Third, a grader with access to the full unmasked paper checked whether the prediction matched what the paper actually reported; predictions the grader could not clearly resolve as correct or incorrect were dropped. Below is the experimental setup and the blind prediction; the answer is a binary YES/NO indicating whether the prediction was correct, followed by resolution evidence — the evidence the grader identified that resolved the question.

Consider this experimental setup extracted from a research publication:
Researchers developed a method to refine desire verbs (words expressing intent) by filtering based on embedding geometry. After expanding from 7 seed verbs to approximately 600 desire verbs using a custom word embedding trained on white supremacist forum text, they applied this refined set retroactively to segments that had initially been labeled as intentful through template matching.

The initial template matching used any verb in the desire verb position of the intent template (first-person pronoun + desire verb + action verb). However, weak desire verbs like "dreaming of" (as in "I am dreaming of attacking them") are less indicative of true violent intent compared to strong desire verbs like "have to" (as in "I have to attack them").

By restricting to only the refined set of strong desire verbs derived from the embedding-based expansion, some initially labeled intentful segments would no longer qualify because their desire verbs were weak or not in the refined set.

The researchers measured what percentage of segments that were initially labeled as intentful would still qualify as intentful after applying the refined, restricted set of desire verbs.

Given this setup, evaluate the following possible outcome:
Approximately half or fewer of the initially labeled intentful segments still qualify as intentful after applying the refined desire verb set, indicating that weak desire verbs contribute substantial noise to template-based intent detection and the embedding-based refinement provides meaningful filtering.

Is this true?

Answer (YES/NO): NO